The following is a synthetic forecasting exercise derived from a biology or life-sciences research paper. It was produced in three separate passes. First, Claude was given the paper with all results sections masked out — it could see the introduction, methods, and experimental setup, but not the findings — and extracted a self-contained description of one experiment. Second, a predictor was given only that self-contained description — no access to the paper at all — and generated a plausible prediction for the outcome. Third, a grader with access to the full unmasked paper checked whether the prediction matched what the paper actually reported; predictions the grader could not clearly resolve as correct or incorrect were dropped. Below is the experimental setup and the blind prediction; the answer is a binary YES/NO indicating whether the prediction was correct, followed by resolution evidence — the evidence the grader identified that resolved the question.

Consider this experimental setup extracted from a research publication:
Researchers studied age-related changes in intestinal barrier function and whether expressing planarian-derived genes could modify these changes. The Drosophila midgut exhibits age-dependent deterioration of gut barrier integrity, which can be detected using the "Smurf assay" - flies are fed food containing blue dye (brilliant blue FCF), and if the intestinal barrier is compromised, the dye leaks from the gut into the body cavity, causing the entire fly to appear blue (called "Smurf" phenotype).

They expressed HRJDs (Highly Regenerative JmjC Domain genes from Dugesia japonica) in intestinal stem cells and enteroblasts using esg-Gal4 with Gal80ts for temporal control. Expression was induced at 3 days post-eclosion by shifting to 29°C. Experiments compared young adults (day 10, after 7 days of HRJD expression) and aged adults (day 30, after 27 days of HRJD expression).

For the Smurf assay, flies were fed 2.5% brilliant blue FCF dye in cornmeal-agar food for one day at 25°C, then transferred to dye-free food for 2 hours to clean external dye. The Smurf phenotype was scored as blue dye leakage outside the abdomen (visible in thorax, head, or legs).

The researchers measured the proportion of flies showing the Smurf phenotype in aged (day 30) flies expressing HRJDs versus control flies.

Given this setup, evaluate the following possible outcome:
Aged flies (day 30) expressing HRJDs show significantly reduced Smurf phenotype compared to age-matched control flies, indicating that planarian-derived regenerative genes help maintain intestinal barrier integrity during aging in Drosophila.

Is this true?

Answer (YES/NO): YES